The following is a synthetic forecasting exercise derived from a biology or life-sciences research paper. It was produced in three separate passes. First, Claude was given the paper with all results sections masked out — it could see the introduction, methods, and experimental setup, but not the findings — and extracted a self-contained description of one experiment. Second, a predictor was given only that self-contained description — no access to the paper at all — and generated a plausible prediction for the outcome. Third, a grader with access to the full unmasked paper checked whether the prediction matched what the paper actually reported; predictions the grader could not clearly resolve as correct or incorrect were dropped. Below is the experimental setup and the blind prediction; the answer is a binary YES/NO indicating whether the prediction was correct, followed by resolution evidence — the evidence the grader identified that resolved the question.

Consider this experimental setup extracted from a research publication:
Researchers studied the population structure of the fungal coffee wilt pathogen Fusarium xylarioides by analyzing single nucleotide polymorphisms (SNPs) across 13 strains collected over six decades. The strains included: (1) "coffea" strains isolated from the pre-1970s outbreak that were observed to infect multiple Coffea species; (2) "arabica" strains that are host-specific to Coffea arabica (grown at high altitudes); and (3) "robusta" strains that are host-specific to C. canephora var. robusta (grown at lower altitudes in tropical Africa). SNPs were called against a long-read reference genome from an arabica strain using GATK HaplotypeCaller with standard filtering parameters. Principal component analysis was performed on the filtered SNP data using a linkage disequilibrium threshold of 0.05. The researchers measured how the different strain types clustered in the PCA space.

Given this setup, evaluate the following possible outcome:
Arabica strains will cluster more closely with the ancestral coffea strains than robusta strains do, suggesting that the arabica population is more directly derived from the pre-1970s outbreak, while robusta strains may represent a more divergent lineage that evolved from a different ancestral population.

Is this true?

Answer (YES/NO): NO